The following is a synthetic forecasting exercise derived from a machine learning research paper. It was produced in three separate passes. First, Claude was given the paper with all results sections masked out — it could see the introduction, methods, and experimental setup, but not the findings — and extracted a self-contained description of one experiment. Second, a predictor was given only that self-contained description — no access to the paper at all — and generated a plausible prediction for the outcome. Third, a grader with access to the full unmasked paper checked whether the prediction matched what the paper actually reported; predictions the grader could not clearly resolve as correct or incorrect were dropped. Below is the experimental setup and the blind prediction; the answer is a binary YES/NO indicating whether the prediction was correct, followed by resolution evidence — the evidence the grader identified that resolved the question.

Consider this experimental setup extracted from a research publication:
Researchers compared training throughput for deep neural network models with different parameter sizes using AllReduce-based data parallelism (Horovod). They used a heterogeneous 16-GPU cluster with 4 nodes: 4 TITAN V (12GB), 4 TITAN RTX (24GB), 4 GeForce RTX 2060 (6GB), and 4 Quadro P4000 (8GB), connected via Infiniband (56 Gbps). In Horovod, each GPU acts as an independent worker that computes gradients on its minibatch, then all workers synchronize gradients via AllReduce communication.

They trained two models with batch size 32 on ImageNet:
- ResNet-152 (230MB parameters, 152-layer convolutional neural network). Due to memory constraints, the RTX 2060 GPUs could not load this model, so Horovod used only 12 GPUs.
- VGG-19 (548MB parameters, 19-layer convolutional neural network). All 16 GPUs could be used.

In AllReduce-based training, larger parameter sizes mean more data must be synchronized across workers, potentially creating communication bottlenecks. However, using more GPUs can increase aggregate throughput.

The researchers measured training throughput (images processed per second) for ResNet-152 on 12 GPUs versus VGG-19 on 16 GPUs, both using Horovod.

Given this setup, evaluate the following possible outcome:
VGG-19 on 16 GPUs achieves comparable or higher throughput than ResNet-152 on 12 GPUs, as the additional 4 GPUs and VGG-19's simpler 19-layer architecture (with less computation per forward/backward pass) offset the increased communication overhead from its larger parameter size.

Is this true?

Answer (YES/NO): NO